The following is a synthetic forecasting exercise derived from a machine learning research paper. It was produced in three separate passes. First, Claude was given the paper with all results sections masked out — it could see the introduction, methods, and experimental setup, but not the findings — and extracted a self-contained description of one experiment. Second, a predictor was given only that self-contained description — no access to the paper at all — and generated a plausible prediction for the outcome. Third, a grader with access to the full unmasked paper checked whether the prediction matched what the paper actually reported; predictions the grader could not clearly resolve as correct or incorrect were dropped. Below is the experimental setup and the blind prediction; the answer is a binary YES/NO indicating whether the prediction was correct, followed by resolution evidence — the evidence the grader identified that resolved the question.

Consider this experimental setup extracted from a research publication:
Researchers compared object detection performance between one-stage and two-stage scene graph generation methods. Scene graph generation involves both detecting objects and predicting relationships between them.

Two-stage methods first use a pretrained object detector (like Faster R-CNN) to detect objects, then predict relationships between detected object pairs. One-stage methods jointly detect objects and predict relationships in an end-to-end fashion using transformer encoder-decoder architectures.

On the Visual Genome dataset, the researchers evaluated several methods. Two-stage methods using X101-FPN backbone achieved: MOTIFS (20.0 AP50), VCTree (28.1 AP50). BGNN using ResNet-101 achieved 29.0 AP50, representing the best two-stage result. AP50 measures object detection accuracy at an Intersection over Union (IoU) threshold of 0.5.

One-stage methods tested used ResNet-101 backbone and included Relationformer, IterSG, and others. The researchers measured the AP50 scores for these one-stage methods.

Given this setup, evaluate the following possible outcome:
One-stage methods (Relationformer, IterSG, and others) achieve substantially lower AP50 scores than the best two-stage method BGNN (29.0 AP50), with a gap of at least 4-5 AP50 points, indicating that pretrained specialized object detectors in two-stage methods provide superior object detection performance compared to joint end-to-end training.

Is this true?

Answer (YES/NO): NO